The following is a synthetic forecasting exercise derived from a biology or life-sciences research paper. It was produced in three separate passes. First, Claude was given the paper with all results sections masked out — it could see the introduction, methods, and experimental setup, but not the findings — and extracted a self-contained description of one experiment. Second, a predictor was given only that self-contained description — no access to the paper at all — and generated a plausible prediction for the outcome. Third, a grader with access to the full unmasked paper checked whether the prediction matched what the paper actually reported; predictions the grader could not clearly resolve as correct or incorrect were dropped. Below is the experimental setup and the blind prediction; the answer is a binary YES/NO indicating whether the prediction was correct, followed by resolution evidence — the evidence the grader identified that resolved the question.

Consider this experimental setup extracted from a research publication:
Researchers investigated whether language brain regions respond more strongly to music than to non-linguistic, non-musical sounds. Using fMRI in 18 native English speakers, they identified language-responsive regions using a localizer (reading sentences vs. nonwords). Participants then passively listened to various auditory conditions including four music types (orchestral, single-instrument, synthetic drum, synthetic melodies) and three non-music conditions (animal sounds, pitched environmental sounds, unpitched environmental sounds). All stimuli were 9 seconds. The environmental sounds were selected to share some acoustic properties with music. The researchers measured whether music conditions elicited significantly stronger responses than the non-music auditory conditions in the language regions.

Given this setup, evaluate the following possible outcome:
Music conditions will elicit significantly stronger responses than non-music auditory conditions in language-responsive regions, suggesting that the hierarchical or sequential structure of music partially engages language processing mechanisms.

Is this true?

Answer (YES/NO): NO